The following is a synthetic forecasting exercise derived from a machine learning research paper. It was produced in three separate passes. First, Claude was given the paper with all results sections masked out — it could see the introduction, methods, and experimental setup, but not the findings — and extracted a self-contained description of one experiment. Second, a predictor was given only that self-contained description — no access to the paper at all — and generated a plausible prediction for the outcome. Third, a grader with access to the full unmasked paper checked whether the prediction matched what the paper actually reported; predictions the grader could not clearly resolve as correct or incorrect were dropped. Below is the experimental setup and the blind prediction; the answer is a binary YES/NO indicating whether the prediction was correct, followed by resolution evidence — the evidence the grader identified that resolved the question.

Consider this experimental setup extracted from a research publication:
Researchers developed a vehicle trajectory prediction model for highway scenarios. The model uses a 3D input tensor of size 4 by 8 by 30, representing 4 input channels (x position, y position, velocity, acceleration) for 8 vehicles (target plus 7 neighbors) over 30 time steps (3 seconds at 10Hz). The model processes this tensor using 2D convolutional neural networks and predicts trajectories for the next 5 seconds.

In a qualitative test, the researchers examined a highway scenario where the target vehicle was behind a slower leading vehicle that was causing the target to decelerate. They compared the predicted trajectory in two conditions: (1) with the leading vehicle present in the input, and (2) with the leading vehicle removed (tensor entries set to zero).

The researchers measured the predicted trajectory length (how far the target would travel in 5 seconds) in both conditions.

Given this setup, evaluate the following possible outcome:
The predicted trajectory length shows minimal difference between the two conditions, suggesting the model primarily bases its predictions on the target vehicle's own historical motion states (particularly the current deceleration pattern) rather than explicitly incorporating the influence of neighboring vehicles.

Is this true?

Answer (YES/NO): NO